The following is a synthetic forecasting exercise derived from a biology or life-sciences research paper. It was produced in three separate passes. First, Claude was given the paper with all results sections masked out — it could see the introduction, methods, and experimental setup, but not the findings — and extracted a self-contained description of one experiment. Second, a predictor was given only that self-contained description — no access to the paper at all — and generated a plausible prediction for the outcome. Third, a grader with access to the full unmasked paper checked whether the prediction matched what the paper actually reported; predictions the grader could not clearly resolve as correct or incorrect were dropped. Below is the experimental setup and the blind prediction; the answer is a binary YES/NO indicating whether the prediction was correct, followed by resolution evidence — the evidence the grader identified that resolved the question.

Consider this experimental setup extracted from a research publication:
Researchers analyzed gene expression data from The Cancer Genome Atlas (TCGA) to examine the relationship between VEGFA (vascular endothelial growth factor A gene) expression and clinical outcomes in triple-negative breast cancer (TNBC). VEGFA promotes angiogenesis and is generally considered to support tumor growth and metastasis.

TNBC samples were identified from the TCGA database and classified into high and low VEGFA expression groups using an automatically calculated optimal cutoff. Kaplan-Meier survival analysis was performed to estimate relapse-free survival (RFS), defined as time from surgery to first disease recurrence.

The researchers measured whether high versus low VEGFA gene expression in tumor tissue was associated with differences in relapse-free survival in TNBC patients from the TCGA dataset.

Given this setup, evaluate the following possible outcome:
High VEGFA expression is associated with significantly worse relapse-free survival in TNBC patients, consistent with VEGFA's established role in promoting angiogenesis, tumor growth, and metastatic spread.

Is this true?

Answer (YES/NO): YES